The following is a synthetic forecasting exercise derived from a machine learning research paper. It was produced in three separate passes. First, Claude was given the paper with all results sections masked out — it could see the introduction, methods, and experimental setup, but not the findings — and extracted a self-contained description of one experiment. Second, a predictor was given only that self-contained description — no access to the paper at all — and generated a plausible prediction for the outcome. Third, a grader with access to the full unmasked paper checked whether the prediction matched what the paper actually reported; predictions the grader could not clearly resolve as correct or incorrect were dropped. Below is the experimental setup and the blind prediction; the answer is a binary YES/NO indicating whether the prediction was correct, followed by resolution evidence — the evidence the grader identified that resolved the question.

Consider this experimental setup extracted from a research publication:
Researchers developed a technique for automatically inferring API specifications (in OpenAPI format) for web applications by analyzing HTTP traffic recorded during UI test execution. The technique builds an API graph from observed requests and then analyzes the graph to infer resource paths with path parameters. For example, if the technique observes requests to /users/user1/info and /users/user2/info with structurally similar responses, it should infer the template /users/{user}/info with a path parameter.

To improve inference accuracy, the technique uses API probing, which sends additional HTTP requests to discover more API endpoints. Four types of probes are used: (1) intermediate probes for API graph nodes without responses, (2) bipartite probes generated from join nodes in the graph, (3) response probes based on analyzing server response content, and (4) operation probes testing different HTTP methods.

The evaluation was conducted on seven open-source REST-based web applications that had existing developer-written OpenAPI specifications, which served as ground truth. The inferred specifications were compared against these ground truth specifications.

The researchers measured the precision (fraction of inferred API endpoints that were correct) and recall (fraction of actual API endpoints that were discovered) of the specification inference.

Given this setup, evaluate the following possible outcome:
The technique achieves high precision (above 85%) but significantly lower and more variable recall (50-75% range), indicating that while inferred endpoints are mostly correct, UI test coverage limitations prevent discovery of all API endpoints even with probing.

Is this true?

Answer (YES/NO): YES